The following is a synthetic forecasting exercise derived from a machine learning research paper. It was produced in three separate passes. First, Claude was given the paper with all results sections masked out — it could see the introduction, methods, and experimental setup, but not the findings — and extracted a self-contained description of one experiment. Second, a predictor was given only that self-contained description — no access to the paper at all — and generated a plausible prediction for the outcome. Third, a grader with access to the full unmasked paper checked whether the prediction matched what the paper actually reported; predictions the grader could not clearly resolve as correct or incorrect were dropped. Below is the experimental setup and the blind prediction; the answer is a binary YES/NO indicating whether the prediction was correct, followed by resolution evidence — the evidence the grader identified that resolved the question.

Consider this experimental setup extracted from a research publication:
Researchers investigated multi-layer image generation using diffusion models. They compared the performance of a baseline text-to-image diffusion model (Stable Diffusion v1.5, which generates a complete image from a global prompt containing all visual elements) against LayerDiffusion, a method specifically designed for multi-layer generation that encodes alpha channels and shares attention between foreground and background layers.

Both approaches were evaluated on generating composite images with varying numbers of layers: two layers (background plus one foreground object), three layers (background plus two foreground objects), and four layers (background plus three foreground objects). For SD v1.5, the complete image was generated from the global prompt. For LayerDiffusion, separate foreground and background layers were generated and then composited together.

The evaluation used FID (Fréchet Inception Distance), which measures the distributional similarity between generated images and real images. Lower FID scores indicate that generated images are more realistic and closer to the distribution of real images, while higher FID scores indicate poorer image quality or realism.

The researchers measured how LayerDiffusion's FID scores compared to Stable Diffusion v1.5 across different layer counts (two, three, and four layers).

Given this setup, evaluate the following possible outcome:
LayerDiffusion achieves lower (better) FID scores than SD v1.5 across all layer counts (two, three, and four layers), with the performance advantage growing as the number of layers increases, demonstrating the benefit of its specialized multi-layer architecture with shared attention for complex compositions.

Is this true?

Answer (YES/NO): NO